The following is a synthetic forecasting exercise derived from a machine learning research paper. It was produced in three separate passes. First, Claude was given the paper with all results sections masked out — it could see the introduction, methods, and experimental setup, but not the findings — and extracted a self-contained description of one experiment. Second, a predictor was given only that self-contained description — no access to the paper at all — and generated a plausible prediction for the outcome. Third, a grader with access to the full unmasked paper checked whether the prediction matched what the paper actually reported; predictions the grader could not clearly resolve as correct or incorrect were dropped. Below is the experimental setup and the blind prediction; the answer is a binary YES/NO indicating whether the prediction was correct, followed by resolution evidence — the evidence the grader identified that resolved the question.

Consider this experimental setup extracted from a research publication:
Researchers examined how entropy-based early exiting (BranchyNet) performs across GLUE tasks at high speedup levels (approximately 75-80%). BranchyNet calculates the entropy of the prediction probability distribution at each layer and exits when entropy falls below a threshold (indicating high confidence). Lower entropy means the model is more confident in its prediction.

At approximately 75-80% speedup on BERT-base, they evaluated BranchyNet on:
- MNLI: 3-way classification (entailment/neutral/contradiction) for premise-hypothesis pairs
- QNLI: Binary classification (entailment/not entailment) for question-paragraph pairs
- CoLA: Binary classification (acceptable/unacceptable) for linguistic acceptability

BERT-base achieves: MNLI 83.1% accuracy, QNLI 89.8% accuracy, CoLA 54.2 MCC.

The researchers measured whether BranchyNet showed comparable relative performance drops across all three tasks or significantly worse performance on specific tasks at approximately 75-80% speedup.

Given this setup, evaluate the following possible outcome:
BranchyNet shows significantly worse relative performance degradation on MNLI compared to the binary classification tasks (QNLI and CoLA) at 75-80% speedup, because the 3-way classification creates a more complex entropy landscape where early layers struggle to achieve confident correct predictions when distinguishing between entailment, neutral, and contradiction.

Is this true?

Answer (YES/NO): NO